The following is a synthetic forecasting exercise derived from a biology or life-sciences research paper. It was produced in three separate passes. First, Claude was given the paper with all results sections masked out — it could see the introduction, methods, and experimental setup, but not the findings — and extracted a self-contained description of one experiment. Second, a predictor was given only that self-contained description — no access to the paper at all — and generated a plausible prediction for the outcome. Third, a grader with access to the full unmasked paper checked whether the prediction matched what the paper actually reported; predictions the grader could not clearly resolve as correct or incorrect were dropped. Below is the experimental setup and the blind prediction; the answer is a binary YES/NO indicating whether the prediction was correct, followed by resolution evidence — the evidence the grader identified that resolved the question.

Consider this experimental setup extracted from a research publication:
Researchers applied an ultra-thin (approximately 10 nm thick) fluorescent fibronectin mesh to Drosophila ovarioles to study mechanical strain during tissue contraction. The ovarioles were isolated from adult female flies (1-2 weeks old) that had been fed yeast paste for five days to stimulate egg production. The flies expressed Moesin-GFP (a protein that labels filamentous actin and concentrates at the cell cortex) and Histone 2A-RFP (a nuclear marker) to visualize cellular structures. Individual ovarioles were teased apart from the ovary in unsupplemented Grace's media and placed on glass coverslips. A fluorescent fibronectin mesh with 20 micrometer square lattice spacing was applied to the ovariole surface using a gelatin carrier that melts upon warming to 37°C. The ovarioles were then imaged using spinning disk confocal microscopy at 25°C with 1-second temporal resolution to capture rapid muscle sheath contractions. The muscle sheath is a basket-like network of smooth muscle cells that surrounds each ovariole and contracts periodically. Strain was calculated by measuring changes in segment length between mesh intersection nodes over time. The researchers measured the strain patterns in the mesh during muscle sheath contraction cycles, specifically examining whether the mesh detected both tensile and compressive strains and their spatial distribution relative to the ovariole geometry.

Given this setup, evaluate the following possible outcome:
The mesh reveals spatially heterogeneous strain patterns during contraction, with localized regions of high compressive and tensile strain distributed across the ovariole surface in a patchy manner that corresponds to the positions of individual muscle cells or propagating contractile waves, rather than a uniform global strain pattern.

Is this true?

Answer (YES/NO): NO